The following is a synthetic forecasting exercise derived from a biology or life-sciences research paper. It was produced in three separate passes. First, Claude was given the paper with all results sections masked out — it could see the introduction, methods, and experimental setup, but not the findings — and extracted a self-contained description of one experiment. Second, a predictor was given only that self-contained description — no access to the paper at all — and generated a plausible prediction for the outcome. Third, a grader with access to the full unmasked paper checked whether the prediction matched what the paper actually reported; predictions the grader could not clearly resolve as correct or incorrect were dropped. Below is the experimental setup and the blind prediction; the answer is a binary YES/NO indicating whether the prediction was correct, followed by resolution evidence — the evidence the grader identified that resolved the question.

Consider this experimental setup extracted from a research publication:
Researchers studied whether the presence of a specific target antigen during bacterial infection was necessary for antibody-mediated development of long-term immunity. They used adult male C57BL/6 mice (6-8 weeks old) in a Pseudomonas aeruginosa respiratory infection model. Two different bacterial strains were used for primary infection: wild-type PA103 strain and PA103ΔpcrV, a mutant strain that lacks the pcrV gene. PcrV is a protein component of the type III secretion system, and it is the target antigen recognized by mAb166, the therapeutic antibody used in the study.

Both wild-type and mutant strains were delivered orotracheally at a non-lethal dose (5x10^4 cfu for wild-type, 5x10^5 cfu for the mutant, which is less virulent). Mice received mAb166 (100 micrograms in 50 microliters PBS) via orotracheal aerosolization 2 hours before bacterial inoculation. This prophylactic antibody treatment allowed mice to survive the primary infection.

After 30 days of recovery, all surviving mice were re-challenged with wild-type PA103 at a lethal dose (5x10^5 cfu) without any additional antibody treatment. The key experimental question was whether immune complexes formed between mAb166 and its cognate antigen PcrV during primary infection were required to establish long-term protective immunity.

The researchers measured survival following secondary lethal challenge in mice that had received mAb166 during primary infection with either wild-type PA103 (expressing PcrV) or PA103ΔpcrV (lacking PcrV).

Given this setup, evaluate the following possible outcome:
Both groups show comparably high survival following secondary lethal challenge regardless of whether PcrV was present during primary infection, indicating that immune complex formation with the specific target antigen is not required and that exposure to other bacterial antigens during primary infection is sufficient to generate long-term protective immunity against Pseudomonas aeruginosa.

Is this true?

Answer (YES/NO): NO